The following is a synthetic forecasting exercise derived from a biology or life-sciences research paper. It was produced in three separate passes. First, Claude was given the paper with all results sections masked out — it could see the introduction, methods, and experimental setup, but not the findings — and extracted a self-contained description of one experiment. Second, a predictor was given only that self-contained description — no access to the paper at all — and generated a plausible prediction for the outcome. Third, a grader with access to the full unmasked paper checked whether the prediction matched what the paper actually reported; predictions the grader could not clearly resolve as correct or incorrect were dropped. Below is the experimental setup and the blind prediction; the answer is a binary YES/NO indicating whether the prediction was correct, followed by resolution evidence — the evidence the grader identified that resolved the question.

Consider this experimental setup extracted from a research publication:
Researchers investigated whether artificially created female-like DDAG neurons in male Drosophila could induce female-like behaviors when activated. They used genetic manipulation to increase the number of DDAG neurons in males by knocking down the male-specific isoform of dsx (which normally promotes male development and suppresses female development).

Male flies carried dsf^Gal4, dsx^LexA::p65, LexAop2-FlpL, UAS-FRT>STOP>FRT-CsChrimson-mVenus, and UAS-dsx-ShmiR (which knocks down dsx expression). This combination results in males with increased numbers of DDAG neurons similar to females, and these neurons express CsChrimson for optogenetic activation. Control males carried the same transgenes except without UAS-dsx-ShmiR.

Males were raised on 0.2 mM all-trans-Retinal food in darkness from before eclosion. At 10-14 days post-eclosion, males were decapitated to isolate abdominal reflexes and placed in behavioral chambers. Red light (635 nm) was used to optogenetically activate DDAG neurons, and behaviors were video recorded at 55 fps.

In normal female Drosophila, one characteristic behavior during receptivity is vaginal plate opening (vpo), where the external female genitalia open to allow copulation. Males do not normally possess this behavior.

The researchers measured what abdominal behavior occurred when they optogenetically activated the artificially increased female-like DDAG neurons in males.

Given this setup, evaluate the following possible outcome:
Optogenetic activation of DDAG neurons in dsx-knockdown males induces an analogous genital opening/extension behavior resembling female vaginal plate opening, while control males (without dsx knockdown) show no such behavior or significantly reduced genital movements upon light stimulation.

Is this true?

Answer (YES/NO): YES